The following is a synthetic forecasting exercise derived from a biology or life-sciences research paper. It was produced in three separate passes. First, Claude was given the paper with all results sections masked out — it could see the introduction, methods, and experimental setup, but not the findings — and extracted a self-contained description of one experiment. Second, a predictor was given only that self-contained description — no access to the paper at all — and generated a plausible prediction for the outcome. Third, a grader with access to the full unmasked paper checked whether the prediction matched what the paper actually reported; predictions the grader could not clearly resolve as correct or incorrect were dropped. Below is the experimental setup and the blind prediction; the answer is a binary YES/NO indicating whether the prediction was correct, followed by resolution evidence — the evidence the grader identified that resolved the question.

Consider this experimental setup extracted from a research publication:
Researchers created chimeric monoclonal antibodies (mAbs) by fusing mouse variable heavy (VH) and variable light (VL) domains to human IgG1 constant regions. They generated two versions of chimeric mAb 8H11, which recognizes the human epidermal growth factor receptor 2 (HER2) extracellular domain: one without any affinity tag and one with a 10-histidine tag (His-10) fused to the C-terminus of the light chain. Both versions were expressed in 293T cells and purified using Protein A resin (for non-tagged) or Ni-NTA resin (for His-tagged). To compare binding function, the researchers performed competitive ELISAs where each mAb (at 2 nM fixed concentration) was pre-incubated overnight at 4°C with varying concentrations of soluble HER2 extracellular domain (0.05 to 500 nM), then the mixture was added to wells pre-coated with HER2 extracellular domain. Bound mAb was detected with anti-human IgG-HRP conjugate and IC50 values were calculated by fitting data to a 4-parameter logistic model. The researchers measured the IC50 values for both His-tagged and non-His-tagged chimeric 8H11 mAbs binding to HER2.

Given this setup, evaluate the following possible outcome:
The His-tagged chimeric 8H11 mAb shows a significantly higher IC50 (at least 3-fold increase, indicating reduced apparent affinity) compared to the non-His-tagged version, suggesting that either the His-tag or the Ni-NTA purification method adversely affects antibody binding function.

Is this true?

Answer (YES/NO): NO